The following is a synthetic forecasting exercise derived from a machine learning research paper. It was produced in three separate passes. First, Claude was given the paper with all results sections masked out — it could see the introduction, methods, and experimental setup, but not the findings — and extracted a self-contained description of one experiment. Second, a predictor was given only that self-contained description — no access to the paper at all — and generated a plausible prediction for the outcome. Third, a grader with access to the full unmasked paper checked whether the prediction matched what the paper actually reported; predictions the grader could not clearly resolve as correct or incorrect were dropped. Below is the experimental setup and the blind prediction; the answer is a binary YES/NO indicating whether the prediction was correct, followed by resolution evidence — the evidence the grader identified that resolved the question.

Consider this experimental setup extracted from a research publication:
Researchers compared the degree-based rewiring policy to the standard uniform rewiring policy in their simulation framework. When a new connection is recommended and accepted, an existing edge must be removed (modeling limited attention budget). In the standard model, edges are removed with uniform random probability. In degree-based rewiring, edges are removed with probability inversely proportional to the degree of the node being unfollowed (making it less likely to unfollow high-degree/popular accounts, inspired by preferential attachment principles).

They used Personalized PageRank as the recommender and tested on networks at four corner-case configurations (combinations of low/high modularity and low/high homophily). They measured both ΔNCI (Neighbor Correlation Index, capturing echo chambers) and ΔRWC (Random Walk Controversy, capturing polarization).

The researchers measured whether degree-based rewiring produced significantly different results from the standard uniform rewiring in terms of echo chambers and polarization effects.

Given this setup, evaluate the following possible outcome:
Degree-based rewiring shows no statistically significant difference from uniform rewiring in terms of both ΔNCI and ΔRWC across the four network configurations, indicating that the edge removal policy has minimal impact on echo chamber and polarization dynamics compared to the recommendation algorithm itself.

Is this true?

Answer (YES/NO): YES